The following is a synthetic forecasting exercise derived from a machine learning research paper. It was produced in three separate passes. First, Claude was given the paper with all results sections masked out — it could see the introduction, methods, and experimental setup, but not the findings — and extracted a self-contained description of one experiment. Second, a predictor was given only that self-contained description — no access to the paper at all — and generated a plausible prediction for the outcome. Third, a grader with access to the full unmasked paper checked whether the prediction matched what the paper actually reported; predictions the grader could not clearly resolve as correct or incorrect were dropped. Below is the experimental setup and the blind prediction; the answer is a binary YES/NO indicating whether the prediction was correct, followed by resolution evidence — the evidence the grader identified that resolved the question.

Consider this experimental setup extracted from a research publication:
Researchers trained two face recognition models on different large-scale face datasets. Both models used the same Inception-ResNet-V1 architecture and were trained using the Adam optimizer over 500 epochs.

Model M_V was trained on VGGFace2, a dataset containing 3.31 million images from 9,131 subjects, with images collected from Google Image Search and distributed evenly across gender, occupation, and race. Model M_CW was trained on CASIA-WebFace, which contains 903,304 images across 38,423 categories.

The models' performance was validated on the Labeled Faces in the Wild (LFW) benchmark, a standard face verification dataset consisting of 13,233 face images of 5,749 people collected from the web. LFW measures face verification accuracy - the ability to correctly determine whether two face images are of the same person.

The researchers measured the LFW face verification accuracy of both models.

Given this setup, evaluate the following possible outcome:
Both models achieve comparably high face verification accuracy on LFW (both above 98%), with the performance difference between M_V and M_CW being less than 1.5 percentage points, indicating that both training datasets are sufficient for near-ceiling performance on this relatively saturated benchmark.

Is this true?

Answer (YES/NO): YES